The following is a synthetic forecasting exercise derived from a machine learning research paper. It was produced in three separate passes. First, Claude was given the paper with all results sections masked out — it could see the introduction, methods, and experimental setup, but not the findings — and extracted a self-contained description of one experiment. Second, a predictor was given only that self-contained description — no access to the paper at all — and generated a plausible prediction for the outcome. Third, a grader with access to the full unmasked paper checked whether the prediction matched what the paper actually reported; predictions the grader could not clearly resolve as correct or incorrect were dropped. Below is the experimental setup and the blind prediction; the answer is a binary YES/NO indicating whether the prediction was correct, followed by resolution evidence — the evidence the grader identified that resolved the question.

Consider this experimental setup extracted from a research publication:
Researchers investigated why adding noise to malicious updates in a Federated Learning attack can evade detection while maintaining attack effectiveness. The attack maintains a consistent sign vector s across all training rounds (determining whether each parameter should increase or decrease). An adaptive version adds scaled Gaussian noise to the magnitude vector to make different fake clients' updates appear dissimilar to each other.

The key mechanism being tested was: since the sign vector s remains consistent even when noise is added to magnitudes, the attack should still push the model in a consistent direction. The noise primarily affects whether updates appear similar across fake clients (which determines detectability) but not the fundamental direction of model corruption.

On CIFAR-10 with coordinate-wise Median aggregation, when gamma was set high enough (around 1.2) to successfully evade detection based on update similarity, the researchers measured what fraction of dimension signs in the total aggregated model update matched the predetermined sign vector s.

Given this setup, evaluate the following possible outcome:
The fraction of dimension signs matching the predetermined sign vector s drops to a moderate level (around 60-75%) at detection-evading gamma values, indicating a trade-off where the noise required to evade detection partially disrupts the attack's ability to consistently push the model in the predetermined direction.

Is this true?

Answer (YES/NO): NO